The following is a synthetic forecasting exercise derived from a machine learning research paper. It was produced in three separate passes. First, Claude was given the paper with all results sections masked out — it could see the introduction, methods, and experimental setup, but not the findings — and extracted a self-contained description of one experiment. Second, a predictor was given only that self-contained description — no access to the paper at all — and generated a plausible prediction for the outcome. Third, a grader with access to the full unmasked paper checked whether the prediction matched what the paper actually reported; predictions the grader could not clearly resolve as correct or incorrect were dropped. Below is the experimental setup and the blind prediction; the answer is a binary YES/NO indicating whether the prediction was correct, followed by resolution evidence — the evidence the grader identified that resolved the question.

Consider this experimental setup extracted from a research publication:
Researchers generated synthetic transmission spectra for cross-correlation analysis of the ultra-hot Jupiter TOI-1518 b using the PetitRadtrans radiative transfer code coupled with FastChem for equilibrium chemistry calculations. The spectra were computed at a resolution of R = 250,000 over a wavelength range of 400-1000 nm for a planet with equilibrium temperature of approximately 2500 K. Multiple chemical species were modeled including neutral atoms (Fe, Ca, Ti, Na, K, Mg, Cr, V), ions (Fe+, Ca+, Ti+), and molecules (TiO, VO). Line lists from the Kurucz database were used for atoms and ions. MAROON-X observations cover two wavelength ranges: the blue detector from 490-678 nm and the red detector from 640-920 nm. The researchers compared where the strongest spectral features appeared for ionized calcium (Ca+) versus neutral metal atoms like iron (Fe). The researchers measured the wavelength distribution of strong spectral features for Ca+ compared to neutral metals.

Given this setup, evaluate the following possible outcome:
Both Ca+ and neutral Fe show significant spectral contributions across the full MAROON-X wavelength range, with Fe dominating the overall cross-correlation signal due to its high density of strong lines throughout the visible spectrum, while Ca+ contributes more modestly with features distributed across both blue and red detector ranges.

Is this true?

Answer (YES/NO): NO